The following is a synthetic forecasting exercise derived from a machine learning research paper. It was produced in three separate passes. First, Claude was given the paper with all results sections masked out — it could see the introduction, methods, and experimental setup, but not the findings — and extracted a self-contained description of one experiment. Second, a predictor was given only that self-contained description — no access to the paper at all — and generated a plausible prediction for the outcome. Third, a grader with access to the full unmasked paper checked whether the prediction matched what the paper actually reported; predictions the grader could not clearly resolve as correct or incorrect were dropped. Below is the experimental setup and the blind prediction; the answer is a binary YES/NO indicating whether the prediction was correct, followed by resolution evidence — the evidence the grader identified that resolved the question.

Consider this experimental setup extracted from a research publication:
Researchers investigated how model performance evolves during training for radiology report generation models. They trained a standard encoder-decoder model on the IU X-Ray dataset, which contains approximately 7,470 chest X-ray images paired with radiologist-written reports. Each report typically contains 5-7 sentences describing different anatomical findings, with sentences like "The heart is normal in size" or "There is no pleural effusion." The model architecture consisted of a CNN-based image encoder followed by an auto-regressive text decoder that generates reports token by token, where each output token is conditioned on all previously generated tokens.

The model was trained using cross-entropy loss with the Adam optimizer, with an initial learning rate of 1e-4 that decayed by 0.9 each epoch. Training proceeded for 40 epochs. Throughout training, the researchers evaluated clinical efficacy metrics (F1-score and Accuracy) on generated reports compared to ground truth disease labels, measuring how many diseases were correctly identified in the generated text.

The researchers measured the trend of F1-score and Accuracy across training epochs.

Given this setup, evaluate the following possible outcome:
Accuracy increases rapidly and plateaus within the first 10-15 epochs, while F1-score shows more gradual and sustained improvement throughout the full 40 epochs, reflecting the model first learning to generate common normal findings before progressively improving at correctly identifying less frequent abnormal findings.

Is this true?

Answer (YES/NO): NO